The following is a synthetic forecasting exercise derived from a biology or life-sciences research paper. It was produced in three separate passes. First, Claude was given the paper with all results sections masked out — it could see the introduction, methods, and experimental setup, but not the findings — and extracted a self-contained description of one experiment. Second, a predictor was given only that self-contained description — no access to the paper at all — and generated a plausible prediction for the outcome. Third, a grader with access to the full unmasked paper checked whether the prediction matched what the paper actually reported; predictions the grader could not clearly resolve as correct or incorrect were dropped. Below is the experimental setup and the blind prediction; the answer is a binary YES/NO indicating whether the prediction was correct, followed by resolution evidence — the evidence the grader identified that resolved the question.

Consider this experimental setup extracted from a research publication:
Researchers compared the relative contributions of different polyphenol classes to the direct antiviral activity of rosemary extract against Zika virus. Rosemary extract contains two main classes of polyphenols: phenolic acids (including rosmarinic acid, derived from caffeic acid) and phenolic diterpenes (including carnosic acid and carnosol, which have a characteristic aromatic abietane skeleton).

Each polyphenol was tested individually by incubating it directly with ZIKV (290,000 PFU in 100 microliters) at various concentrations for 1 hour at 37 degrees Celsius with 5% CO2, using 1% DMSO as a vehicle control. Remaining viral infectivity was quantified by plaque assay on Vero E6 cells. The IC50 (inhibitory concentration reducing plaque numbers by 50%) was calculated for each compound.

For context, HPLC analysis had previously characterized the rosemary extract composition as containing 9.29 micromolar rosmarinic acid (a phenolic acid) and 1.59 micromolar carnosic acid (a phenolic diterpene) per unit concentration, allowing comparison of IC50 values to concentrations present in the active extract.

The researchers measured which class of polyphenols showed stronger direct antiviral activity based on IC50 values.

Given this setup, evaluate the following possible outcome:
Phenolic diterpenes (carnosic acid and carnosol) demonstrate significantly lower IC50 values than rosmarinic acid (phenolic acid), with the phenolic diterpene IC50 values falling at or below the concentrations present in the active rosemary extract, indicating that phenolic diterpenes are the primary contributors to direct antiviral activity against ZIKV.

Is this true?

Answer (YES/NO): NO